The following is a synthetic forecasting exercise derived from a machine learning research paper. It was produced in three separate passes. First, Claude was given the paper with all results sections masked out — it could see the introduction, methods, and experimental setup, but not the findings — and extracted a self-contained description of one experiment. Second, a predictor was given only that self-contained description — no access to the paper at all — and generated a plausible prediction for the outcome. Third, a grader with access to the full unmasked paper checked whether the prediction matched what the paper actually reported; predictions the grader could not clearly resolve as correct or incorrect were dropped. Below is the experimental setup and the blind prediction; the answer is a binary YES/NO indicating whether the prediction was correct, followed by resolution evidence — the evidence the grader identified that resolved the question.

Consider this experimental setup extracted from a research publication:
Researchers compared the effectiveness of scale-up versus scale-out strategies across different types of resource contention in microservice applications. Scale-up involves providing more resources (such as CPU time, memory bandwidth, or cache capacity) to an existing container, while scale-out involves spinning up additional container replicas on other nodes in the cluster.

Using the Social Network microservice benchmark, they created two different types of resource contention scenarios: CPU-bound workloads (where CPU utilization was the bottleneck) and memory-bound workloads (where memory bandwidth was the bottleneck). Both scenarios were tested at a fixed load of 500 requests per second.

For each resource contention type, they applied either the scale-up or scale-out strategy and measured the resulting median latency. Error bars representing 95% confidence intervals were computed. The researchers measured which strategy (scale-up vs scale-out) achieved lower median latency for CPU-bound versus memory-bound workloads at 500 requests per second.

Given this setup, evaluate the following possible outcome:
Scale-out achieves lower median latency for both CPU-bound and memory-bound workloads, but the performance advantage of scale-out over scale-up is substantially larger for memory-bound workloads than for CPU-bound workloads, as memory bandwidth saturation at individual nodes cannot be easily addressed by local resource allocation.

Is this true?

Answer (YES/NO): NO